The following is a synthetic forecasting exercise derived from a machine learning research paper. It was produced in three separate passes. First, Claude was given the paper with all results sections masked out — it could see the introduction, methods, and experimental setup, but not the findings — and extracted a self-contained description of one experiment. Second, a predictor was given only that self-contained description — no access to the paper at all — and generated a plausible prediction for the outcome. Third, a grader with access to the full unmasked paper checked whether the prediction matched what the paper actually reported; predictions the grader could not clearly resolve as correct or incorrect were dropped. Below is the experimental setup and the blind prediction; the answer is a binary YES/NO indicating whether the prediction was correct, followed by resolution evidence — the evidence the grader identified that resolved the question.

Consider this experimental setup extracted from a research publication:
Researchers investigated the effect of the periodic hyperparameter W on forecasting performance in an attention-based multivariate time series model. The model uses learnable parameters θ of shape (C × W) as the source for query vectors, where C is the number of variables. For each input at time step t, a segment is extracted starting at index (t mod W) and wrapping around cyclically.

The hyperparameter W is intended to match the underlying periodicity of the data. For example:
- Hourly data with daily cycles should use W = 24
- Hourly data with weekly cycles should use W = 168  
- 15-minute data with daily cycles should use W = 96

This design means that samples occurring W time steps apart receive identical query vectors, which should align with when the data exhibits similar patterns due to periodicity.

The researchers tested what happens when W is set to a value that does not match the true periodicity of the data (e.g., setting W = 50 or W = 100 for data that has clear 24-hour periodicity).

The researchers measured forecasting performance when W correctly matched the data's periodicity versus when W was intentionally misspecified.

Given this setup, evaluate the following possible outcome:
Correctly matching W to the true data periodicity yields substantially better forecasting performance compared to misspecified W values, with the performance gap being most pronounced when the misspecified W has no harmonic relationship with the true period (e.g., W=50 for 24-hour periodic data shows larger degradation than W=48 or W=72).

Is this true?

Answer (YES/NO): YES